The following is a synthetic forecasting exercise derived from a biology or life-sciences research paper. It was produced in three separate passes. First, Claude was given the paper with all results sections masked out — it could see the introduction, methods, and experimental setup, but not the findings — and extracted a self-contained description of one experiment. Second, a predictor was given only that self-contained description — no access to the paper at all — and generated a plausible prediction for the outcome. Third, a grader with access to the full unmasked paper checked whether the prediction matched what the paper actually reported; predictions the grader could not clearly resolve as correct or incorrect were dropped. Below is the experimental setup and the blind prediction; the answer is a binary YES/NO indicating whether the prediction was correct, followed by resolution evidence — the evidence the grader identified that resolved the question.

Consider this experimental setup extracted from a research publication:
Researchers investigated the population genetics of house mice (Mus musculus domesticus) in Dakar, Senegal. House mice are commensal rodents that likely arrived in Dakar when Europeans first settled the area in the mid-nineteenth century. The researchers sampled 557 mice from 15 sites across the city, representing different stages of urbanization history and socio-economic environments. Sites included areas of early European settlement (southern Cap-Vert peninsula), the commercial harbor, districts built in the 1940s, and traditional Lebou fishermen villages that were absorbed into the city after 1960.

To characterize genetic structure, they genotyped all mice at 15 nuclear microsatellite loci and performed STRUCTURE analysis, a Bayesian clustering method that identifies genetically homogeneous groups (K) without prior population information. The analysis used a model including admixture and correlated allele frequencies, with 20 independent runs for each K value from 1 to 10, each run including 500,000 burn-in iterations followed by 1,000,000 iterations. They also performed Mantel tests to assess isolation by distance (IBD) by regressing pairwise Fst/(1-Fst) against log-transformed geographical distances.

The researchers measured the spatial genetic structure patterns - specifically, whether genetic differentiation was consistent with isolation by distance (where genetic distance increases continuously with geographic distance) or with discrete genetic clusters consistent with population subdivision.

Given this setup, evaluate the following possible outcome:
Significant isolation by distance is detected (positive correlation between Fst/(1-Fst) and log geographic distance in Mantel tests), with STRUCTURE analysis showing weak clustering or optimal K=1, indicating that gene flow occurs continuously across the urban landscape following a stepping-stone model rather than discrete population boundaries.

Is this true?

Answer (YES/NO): NO